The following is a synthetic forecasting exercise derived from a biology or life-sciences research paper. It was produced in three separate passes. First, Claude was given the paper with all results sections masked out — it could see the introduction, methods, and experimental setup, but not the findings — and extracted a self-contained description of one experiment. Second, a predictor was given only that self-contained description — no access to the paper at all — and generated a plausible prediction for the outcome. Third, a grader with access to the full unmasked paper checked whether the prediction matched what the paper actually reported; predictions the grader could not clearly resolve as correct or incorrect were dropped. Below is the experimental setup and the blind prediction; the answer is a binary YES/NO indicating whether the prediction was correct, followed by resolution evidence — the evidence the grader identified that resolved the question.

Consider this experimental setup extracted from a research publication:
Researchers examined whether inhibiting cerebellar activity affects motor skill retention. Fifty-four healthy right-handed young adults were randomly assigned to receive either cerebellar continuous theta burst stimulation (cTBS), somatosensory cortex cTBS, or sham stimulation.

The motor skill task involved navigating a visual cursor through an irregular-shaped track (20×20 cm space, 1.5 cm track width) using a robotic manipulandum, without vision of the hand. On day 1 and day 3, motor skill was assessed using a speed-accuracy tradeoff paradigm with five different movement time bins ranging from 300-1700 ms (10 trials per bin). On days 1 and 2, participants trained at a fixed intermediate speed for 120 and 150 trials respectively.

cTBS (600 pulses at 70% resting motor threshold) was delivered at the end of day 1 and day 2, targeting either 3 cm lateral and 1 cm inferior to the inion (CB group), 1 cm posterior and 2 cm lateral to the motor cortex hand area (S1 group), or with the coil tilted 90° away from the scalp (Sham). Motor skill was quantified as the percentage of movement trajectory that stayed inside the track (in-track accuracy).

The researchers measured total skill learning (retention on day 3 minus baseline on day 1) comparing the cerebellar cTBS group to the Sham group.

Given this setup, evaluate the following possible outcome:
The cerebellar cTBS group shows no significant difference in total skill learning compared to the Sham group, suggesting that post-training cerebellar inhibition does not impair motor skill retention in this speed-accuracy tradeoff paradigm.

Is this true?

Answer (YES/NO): NO